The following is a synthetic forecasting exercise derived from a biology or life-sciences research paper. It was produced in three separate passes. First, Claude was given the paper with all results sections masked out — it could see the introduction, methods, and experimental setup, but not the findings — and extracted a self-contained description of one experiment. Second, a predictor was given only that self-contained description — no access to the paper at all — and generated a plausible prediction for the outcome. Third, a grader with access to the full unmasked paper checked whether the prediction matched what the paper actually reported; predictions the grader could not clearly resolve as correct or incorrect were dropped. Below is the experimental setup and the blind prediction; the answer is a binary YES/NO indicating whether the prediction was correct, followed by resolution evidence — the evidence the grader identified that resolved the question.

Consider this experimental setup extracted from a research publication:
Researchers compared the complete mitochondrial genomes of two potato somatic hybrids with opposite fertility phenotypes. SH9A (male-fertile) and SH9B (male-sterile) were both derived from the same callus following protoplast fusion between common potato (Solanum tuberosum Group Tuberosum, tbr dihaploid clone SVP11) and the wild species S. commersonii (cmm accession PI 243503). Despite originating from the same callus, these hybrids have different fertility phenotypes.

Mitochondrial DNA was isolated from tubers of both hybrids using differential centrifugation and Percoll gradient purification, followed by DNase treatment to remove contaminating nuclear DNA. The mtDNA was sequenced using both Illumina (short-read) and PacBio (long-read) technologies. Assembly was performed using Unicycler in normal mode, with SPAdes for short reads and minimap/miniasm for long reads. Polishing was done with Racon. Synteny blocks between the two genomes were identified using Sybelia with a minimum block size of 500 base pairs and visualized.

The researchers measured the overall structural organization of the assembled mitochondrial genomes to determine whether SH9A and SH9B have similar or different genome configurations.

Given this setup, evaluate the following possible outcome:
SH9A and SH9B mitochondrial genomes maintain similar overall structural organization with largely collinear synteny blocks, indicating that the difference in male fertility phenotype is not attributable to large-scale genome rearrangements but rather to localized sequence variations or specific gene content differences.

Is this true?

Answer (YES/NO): NO